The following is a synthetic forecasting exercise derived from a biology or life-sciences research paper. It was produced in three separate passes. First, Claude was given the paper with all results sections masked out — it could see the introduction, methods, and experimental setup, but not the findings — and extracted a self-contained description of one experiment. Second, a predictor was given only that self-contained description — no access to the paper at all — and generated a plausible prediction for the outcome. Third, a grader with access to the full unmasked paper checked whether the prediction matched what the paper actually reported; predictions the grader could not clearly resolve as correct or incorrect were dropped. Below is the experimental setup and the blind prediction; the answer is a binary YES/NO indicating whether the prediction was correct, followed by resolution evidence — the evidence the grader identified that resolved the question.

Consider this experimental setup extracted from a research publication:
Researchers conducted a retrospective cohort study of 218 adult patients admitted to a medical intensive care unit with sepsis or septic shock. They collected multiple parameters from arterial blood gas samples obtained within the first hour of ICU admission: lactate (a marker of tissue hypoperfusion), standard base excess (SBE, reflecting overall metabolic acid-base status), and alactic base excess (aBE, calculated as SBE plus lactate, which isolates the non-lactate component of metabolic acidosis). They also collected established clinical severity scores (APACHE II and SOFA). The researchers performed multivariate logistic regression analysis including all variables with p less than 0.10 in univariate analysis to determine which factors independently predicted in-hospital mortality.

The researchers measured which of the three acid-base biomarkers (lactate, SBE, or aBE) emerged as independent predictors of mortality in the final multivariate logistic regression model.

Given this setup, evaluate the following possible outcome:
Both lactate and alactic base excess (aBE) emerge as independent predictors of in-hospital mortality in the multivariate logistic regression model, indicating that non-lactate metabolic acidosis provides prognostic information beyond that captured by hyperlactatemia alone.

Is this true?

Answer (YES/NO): NO